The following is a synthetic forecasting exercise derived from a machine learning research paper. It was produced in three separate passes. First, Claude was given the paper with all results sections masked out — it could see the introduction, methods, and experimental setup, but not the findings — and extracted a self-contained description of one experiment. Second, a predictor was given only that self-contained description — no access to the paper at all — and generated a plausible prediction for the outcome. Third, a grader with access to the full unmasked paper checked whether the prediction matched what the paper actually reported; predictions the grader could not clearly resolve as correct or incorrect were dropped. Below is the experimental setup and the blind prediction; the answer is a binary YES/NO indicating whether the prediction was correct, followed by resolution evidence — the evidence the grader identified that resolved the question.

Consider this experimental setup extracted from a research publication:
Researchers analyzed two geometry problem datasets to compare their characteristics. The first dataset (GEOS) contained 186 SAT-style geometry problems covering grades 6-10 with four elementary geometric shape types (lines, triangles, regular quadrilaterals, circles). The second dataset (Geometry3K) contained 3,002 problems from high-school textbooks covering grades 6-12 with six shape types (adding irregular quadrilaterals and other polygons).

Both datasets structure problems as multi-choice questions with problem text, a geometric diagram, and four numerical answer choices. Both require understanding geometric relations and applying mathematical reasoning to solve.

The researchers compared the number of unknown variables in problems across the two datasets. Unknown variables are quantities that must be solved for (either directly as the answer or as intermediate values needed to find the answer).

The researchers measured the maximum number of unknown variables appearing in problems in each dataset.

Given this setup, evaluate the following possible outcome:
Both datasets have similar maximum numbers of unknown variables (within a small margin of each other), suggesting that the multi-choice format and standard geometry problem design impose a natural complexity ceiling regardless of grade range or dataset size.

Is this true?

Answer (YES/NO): NO